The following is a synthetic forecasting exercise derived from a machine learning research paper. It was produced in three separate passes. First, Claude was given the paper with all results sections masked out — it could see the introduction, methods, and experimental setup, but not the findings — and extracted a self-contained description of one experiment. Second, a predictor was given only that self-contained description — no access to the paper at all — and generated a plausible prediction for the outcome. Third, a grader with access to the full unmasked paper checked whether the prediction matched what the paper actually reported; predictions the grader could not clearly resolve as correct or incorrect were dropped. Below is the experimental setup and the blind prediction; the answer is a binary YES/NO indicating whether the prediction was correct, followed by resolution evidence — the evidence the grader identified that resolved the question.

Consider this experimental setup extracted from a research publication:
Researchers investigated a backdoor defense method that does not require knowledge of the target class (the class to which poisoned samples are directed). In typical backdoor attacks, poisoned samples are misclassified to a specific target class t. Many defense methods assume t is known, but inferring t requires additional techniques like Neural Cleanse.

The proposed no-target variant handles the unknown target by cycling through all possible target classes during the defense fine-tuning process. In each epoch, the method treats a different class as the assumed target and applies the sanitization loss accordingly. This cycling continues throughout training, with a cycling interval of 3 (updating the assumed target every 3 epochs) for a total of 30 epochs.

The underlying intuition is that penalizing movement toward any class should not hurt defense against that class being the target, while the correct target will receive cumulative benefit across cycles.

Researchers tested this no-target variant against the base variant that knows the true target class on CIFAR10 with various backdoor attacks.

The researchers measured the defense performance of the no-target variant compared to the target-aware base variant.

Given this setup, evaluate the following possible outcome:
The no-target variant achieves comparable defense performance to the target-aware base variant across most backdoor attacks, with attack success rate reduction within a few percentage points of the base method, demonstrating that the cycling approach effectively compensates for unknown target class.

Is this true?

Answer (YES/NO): YES